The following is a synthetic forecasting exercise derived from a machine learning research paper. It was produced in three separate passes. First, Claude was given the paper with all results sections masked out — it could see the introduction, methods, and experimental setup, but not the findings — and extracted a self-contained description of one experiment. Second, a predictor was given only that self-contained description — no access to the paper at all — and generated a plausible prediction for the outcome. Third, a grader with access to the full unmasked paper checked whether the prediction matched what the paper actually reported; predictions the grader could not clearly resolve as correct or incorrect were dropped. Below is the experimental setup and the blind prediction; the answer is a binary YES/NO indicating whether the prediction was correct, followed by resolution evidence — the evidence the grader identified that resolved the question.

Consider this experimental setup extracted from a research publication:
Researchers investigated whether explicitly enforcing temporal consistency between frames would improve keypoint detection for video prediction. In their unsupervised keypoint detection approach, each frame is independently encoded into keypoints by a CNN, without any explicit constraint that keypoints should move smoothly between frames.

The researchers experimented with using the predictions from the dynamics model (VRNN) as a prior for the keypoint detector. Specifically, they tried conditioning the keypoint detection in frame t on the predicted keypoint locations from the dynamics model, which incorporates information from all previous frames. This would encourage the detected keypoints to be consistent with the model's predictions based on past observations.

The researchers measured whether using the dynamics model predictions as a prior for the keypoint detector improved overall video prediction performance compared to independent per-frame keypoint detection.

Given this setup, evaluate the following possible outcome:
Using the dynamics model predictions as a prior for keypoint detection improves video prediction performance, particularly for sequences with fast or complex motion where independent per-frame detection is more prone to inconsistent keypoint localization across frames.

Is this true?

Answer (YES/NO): NO